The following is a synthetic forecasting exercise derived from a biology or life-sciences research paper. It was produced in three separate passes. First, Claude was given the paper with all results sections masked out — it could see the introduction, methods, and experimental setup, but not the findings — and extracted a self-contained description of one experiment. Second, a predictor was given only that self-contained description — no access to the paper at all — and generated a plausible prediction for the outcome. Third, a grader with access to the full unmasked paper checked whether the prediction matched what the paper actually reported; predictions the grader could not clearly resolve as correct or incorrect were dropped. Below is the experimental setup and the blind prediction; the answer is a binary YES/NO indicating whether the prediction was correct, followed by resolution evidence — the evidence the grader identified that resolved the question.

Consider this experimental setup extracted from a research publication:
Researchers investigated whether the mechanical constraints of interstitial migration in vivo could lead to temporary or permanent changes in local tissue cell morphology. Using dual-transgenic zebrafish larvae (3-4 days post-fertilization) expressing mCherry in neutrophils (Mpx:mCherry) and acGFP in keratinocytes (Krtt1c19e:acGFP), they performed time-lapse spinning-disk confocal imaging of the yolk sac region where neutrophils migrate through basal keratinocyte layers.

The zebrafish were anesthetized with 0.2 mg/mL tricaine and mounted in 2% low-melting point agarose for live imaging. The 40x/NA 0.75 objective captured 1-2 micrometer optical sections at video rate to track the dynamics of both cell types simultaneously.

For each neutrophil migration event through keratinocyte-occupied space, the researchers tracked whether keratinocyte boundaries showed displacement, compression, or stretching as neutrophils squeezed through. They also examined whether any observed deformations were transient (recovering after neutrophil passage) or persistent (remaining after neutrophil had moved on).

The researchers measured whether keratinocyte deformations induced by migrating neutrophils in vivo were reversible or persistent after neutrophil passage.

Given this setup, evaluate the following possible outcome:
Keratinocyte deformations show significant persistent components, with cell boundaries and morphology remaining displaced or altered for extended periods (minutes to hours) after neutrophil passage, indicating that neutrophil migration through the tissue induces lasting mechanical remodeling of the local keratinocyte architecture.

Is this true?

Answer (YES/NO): NO